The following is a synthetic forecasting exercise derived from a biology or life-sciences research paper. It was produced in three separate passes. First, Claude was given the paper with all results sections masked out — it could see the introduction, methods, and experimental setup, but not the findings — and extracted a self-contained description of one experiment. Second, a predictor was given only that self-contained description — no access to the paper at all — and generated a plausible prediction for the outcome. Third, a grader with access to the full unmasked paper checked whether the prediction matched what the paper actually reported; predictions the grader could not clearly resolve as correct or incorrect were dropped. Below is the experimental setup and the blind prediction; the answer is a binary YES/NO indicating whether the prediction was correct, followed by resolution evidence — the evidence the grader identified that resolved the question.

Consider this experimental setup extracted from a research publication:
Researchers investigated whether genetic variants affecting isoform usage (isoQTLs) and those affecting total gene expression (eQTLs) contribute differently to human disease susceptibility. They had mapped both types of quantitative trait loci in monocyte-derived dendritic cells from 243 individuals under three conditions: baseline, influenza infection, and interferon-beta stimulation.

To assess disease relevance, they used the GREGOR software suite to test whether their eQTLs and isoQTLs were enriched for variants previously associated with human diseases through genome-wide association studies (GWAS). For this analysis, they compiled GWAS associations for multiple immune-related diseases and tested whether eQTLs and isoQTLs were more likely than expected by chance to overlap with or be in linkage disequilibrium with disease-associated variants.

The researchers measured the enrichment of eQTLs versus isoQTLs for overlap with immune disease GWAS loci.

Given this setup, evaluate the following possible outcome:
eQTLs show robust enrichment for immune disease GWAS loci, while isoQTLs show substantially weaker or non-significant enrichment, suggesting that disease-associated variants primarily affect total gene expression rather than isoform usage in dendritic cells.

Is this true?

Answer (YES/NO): NO